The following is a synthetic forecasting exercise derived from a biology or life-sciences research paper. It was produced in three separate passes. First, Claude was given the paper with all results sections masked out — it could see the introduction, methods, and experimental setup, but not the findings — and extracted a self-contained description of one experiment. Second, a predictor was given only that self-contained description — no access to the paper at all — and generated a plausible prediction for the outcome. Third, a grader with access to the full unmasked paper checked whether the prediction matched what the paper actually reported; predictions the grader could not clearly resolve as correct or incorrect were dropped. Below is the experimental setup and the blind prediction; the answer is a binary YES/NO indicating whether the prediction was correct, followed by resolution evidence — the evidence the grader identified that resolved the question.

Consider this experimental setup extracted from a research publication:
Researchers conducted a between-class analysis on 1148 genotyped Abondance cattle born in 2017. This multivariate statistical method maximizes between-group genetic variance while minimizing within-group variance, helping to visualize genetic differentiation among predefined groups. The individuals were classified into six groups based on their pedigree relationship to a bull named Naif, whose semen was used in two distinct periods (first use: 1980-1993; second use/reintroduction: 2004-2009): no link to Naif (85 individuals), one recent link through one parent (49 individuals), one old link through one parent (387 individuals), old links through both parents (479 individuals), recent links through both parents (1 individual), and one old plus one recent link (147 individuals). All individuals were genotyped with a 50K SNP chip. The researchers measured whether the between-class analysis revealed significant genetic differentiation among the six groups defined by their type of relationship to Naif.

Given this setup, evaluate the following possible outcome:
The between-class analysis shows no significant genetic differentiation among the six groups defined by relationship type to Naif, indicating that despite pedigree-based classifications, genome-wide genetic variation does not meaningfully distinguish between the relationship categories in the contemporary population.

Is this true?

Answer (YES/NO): NO